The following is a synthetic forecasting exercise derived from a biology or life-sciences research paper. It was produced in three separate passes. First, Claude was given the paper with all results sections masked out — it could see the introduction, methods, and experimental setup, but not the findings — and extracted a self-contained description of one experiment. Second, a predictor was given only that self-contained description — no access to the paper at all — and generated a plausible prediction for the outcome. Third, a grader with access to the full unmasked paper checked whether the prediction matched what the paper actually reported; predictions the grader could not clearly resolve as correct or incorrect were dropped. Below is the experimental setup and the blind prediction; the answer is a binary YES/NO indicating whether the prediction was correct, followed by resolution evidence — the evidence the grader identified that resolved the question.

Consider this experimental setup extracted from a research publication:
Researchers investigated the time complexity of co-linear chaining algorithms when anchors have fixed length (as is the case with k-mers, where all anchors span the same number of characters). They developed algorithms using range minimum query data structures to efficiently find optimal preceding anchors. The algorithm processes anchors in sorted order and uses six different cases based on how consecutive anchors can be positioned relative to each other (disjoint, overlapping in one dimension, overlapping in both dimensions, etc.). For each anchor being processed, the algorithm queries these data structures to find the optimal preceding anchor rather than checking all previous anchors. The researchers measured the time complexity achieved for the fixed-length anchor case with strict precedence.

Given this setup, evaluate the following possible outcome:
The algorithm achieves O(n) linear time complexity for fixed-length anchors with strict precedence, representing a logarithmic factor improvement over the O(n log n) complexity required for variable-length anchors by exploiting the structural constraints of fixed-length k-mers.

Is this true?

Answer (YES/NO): NO